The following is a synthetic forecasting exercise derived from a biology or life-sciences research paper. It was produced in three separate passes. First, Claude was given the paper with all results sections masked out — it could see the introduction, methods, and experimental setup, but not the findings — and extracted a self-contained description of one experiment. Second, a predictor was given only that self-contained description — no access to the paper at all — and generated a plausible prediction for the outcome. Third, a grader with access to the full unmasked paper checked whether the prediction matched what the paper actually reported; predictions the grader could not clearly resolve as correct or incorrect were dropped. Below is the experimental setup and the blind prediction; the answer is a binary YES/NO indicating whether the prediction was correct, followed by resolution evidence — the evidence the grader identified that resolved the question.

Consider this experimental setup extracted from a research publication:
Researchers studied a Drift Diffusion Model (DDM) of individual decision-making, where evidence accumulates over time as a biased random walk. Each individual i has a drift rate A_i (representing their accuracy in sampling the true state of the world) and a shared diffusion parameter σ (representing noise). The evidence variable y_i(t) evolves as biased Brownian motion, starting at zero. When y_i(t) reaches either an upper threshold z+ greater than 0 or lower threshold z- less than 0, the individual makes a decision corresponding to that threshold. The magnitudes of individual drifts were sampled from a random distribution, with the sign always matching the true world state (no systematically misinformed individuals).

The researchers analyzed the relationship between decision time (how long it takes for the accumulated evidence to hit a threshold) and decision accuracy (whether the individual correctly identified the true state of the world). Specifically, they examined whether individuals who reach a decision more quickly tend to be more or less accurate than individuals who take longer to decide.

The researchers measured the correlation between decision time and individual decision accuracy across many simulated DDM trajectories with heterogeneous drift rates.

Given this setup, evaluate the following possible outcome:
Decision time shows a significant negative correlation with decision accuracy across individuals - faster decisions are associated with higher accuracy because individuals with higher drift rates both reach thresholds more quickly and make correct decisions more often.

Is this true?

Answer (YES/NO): YES